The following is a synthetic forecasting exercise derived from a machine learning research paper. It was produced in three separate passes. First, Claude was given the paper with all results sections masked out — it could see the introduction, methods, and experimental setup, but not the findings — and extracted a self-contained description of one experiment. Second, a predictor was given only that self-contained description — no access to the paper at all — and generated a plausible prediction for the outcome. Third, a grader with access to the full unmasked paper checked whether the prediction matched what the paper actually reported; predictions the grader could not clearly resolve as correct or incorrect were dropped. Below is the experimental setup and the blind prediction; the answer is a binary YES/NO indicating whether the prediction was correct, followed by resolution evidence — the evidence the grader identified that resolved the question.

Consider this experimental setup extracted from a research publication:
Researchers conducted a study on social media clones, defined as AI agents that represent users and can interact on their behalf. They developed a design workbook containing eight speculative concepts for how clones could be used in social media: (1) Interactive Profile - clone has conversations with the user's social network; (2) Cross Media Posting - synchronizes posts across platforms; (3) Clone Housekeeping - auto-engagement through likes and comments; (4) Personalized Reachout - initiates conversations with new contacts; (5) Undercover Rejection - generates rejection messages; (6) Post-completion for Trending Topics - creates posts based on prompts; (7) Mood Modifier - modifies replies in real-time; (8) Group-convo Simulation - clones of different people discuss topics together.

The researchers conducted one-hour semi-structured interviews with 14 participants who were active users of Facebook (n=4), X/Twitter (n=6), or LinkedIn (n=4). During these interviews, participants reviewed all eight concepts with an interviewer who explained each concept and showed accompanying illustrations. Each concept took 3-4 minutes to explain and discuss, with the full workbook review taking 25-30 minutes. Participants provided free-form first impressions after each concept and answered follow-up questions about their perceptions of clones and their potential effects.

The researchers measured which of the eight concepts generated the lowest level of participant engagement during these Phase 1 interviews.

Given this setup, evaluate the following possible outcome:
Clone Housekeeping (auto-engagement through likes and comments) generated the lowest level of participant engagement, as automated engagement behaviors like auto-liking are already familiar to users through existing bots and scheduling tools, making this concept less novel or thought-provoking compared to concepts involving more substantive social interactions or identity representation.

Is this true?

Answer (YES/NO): NO